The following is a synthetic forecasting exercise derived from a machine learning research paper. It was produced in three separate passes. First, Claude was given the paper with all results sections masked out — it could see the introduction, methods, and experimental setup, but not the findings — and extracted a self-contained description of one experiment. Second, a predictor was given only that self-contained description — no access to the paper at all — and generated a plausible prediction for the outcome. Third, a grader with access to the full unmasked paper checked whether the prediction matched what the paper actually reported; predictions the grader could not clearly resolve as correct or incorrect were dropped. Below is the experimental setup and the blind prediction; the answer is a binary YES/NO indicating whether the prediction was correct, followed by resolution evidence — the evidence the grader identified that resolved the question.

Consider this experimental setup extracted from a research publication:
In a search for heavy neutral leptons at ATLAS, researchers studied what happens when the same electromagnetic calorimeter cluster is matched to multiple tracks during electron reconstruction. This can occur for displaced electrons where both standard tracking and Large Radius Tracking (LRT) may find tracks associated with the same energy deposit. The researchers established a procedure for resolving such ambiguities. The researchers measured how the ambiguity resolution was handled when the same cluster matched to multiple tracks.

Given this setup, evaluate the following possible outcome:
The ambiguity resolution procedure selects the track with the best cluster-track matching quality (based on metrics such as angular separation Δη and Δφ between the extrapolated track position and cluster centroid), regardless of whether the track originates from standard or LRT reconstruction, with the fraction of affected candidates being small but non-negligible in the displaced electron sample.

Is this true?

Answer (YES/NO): NO